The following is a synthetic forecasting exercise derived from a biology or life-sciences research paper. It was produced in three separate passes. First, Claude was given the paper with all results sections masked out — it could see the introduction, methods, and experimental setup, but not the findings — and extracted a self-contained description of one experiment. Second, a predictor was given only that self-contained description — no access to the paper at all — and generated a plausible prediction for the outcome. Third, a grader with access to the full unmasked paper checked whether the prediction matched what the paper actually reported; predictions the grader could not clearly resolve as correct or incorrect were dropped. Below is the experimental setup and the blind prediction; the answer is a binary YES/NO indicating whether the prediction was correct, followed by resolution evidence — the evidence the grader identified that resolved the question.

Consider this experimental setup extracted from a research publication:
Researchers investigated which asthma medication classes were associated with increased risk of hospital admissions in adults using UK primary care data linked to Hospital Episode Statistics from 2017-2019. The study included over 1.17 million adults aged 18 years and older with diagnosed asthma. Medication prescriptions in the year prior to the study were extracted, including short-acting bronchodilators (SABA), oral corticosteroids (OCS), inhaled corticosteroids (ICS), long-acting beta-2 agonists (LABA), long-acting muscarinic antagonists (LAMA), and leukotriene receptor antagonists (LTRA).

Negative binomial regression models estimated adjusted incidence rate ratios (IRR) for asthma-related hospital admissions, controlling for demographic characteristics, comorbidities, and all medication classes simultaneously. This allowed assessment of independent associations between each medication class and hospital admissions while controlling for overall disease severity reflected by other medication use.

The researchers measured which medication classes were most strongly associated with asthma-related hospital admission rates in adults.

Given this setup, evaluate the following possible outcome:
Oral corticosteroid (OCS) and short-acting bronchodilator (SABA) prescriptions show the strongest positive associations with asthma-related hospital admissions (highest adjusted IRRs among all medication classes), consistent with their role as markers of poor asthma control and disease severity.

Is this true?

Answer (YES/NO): NO